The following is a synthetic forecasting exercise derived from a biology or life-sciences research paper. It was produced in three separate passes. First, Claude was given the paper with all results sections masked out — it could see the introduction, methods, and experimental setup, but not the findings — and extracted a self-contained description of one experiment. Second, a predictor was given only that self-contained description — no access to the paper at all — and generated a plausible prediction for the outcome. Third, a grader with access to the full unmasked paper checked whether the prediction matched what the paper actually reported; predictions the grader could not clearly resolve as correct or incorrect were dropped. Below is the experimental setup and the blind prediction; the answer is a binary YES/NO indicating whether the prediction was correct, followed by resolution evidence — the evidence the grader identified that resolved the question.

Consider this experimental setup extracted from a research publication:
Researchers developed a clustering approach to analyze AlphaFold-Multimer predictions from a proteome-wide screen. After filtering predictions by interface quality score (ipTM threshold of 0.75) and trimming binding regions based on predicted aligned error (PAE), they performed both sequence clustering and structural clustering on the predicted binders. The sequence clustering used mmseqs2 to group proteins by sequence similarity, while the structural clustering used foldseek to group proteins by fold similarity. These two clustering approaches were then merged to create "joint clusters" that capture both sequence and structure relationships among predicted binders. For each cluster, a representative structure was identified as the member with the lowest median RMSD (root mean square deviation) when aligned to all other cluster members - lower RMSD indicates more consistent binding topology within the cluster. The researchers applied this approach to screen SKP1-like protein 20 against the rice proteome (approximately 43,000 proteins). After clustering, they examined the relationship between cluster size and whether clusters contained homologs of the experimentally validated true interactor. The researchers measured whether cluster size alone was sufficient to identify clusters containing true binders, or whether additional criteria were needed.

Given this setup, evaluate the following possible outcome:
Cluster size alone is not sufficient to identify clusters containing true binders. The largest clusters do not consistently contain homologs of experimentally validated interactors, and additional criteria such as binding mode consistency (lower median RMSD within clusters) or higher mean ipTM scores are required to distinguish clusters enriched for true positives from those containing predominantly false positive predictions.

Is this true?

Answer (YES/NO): NO